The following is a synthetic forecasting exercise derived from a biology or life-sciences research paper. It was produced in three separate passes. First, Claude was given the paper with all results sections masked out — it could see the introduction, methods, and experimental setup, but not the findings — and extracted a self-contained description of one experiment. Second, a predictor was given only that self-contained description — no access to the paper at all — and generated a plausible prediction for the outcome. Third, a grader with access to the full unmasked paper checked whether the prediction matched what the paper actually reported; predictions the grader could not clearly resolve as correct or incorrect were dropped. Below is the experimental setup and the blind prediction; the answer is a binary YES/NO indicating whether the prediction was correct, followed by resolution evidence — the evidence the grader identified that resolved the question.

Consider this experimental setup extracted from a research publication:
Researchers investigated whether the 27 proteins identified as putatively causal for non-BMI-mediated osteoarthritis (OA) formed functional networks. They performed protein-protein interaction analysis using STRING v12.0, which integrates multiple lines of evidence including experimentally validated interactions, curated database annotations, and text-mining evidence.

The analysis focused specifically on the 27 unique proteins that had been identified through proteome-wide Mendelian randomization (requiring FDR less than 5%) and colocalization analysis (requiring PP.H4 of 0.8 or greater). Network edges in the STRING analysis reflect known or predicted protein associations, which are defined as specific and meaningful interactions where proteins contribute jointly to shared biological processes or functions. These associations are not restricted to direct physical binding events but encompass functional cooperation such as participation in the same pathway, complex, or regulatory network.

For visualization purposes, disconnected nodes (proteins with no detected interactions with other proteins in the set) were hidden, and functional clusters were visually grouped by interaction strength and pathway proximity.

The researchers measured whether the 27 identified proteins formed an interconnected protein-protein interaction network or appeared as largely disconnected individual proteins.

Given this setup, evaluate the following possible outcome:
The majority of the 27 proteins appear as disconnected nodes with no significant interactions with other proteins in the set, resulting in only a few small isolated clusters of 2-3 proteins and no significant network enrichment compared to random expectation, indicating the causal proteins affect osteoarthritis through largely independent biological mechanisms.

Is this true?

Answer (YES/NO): NO